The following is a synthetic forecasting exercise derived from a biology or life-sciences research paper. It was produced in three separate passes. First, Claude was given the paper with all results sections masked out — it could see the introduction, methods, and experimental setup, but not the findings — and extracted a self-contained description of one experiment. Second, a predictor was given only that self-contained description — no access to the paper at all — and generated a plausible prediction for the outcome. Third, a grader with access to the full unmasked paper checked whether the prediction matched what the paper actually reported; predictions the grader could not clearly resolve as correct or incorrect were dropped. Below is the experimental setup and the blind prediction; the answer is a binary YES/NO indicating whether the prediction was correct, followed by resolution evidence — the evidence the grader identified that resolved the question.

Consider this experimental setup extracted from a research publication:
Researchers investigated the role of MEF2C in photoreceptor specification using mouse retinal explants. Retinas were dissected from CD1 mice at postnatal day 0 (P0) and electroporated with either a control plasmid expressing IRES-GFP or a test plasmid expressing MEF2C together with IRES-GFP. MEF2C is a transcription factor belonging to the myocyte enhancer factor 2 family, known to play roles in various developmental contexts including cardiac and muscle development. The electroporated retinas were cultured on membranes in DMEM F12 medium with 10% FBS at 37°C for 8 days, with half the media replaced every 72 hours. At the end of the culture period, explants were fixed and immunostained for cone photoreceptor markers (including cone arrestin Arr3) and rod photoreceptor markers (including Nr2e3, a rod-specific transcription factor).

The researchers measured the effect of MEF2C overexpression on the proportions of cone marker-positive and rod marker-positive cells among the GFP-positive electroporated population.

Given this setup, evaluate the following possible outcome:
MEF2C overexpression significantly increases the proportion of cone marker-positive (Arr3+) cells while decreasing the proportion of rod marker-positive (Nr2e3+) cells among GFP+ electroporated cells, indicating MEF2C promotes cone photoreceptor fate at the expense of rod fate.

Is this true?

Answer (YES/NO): NO